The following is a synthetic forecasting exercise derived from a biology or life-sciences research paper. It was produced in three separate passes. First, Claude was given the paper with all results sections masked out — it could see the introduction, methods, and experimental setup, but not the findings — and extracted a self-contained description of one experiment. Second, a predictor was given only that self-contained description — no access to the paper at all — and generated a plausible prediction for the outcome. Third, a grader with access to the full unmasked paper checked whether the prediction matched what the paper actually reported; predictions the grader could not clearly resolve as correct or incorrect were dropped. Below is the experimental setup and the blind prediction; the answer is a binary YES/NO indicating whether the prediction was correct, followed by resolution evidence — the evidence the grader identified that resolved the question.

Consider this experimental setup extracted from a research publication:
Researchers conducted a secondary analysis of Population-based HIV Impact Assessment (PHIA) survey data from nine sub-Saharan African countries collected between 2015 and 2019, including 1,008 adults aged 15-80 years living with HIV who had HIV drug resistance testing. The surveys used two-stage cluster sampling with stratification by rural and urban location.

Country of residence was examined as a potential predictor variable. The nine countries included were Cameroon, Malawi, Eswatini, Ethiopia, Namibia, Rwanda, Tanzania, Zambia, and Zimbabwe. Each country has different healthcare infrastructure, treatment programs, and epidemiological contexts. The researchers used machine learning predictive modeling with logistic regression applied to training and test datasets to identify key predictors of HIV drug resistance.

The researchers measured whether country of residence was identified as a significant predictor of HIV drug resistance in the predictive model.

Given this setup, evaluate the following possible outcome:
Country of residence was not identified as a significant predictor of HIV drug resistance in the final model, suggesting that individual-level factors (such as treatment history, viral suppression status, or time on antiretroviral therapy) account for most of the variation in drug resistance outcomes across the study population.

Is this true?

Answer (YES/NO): NO